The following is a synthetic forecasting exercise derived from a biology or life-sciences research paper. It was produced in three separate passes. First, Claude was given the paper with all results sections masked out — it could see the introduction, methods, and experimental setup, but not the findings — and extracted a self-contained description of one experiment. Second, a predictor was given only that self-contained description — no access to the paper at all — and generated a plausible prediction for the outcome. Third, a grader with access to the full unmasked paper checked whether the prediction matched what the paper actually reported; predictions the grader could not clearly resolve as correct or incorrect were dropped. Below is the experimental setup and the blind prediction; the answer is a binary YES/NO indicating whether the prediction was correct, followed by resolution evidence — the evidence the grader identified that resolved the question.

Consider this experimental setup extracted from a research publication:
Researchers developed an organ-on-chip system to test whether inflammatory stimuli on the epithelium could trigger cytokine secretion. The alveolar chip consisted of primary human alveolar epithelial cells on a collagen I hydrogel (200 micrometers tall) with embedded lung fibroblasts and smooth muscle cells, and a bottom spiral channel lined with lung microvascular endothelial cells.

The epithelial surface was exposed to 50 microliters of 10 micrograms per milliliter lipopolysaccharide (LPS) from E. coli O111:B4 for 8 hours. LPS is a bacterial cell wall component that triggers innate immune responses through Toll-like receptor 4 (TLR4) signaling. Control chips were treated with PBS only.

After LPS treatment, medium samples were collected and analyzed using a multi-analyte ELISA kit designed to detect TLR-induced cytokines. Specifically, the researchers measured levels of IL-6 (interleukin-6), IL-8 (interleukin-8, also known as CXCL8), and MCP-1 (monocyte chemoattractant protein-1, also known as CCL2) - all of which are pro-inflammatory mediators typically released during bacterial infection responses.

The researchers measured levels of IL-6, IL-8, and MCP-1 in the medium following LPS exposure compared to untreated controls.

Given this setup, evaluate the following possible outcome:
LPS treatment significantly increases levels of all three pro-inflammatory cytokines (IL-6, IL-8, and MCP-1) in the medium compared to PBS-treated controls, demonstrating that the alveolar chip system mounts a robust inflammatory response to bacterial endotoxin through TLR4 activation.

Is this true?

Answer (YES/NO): YES